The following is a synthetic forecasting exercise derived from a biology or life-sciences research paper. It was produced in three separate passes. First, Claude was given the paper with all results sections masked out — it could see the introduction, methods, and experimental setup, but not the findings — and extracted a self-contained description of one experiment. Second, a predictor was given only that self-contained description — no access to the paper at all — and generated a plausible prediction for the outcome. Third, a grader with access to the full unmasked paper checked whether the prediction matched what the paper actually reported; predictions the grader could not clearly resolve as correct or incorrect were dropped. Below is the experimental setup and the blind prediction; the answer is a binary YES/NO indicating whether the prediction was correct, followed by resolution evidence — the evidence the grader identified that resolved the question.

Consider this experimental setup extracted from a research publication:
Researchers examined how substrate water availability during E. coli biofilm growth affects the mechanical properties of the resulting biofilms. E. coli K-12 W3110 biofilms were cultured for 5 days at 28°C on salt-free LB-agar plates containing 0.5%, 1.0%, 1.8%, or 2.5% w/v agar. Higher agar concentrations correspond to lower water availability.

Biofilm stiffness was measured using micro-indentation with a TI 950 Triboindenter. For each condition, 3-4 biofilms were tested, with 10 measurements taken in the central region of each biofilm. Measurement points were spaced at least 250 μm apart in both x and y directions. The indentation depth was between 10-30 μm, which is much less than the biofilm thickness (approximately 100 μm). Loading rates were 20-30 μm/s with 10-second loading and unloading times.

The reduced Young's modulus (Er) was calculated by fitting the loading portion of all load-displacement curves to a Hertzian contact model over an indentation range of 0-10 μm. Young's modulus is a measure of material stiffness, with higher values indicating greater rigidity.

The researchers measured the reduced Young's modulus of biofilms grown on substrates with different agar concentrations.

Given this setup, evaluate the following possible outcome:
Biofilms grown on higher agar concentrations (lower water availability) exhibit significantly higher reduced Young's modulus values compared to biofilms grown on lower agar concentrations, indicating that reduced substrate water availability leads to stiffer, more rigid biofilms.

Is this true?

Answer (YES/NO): NO